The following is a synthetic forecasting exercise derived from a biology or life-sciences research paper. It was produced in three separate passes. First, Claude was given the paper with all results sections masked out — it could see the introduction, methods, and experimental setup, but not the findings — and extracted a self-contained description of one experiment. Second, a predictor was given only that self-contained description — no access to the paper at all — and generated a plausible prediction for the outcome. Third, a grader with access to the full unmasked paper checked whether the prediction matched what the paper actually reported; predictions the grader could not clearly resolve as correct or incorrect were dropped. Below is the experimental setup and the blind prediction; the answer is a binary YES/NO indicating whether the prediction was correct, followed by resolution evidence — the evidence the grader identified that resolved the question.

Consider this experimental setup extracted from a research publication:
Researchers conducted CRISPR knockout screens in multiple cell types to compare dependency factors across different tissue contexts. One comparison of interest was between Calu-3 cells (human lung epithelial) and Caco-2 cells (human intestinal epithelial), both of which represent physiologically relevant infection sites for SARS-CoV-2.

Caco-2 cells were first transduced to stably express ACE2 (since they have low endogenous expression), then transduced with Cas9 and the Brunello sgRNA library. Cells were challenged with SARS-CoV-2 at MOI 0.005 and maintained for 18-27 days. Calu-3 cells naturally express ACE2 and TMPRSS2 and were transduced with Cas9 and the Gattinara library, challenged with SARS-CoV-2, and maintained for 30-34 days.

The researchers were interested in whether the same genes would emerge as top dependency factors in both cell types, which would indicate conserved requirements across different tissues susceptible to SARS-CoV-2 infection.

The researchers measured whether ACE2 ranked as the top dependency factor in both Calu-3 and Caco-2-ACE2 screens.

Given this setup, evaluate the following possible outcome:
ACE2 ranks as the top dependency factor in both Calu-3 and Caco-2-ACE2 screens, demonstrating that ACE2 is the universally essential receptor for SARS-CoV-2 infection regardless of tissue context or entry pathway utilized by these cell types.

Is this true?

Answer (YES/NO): YES